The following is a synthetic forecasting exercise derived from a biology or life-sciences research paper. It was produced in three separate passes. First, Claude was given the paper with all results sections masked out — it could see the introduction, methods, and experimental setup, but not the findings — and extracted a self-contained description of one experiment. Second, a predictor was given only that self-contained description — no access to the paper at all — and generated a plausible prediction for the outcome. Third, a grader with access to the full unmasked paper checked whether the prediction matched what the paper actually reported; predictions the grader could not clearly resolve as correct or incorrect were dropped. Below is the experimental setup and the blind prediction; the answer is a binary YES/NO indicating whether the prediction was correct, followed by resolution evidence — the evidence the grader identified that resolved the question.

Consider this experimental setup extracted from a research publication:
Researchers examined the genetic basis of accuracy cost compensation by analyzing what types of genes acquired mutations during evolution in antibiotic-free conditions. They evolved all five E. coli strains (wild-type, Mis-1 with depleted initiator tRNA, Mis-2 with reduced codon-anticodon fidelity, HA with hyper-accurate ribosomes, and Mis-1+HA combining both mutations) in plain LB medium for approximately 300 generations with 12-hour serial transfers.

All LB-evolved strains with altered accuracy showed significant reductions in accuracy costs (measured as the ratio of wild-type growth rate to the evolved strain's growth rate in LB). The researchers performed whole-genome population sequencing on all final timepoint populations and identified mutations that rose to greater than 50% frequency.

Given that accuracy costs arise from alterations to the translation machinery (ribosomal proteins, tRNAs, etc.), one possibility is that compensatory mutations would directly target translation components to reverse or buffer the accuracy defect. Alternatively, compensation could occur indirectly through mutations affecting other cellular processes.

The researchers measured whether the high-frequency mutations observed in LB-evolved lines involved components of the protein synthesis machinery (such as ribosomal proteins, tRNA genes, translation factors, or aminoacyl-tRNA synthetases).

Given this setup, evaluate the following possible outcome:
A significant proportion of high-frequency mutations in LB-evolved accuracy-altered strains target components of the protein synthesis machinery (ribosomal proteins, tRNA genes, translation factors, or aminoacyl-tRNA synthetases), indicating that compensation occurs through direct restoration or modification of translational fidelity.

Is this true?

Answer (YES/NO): NO